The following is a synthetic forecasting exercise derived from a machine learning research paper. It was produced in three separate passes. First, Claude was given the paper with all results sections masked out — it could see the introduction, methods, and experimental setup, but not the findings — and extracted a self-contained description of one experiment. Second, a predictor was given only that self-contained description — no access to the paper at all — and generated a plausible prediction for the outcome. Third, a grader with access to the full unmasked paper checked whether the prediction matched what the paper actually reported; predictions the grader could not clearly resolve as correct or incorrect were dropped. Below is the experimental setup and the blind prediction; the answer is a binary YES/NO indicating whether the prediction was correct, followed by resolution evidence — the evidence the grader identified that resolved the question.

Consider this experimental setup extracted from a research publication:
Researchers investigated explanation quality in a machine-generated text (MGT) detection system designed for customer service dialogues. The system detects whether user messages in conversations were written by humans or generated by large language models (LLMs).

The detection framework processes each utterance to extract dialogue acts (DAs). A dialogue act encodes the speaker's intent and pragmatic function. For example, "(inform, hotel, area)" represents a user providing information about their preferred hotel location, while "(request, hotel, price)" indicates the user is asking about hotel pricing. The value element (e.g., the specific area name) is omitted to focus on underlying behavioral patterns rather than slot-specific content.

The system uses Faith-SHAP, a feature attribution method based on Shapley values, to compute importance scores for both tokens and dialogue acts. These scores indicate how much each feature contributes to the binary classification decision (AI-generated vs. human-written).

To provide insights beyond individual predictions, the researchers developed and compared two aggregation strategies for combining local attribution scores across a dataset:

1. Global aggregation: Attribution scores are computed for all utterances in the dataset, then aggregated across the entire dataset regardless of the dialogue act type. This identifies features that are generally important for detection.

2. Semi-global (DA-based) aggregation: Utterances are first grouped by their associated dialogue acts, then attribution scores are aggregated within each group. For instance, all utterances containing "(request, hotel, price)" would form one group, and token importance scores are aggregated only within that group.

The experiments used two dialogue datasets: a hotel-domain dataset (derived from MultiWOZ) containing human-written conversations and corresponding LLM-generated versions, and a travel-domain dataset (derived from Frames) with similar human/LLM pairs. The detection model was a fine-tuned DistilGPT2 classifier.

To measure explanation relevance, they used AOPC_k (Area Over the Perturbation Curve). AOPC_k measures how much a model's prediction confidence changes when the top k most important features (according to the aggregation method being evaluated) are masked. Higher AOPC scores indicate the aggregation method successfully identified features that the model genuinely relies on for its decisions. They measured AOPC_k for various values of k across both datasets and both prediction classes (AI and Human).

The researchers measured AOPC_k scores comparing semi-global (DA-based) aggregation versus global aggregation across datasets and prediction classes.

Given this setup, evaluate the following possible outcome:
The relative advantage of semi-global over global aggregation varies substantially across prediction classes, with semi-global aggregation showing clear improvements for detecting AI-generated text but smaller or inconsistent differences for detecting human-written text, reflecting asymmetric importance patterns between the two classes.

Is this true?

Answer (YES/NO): NO